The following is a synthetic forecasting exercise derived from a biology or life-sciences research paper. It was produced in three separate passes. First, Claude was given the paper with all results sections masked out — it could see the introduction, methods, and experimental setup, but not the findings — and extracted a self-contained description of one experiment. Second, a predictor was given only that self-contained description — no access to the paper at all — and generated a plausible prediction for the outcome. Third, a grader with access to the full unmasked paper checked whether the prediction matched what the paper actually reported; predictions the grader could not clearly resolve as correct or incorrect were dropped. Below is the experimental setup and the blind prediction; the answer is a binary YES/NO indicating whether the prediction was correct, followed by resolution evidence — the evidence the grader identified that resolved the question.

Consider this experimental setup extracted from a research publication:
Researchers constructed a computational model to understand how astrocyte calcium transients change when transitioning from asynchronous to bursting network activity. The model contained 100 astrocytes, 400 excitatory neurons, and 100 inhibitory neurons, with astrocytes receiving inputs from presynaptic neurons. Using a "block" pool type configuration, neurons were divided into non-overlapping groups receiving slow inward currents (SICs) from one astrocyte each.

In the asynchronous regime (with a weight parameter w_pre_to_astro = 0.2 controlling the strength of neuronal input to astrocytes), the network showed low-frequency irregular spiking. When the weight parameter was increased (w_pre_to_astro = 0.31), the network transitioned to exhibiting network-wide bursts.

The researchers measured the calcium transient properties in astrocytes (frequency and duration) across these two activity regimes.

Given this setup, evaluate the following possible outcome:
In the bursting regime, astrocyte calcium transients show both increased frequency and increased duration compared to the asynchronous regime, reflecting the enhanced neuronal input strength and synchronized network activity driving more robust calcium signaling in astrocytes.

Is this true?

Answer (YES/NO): YES